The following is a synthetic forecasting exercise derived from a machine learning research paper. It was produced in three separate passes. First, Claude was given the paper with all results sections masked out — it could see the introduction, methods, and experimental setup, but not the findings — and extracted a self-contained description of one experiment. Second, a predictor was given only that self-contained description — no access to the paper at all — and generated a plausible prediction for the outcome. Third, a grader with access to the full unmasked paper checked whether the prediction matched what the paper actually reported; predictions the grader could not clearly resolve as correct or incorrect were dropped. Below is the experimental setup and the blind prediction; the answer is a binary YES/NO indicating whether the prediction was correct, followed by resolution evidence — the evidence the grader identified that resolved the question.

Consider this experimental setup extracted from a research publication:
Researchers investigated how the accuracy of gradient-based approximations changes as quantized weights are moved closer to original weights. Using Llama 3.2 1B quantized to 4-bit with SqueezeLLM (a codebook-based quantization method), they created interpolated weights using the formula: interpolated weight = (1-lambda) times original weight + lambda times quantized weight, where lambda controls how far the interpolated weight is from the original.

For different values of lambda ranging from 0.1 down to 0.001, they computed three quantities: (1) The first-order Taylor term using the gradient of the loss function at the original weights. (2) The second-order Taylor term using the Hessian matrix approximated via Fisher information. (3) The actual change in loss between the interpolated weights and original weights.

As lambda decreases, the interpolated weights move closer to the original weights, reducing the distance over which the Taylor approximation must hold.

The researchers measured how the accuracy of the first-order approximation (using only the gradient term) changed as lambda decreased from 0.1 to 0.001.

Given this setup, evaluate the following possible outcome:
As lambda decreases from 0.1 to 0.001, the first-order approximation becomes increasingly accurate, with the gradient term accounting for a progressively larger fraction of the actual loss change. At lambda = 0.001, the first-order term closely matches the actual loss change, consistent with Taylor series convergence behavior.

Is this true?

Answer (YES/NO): YES